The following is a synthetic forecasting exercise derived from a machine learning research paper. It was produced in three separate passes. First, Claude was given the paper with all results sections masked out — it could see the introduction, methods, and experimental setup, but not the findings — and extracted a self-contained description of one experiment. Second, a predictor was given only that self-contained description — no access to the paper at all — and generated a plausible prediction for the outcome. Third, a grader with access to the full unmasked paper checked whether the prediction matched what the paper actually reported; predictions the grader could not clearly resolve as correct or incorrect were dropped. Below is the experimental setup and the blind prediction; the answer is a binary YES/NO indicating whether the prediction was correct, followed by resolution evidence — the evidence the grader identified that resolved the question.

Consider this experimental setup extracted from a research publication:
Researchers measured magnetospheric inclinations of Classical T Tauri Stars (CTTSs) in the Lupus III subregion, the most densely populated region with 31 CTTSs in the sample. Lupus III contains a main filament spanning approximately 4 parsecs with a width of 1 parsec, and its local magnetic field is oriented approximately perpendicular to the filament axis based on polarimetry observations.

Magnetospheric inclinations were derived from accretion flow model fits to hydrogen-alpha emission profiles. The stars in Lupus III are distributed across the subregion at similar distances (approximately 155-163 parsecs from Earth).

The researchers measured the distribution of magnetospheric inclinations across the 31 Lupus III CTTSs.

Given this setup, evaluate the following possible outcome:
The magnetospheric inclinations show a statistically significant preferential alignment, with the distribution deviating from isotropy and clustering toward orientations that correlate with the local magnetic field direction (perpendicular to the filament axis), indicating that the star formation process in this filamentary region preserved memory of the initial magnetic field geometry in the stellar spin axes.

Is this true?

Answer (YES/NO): NO